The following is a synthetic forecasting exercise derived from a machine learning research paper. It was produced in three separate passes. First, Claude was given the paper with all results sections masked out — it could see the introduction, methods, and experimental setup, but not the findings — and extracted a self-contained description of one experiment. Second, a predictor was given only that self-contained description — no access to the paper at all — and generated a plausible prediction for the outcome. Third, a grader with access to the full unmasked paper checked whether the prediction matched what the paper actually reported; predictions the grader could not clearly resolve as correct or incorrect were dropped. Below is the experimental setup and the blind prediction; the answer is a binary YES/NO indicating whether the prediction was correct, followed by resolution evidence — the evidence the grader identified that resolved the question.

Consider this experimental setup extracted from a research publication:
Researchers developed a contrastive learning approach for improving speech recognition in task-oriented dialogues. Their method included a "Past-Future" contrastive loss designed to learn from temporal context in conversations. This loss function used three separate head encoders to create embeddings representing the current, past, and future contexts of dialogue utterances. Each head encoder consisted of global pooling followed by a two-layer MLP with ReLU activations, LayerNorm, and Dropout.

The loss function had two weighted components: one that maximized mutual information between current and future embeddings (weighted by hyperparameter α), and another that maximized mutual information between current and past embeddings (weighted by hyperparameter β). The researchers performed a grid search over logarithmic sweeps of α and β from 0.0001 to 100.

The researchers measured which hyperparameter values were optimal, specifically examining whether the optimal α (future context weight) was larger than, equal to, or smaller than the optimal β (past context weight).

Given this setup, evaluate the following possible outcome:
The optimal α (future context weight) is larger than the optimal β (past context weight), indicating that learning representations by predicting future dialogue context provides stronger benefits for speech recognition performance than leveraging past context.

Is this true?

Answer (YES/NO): YES